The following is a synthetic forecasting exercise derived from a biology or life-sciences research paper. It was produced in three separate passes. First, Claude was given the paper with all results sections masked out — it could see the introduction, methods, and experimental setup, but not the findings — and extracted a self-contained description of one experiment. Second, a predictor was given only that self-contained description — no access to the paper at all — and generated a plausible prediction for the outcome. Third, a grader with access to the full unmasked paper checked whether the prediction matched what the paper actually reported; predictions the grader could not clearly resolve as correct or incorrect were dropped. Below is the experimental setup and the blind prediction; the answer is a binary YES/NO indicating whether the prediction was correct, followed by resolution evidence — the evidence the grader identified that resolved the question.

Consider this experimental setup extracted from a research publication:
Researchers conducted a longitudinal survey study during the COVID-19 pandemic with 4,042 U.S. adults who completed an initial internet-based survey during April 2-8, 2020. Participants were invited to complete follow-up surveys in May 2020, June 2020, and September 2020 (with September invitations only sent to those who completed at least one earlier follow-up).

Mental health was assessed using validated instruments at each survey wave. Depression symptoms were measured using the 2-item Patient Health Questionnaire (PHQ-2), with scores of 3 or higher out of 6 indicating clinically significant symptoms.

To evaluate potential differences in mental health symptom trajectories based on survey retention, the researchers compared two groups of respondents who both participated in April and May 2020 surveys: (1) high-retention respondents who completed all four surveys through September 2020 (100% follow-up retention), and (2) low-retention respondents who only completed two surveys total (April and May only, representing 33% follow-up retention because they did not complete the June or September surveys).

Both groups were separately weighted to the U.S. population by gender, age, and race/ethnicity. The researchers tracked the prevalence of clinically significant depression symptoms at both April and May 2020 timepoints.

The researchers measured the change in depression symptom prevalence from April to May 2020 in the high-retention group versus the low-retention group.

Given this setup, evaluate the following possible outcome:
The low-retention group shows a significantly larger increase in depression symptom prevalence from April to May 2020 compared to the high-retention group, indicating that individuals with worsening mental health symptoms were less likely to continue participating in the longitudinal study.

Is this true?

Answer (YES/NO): YES